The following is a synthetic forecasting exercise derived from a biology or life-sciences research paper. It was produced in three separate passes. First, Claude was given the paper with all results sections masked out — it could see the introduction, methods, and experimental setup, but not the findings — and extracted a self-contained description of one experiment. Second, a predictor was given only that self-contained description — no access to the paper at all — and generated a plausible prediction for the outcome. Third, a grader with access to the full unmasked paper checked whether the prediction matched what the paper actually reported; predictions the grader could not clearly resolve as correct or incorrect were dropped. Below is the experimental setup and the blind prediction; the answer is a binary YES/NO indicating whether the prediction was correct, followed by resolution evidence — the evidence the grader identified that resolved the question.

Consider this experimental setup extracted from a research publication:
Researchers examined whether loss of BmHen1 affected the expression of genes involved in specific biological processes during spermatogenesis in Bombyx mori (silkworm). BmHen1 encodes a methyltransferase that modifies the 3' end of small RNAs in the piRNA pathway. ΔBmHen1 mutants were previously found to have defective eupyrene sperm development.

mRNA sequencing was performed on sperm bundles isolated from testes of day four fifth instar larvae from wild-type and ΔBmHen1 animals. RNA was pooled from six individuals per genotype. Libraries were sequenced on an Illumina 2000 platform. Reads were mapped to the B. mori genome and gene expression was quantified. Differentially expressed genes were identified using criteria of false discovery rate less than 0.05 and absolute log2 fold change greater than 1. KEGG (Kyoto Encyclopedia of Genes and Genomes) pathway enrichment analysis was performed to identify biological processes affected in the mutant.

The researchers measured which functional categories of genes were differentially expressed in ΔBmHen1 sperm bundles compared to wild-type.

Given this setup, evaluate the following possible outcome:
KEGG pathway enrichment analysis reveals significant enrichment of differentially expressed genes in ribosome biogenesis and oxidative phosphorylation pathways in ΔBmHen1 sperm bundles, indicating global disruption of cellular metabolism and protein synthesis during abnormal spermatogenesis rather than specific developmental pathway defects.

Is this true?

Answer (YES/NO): NO